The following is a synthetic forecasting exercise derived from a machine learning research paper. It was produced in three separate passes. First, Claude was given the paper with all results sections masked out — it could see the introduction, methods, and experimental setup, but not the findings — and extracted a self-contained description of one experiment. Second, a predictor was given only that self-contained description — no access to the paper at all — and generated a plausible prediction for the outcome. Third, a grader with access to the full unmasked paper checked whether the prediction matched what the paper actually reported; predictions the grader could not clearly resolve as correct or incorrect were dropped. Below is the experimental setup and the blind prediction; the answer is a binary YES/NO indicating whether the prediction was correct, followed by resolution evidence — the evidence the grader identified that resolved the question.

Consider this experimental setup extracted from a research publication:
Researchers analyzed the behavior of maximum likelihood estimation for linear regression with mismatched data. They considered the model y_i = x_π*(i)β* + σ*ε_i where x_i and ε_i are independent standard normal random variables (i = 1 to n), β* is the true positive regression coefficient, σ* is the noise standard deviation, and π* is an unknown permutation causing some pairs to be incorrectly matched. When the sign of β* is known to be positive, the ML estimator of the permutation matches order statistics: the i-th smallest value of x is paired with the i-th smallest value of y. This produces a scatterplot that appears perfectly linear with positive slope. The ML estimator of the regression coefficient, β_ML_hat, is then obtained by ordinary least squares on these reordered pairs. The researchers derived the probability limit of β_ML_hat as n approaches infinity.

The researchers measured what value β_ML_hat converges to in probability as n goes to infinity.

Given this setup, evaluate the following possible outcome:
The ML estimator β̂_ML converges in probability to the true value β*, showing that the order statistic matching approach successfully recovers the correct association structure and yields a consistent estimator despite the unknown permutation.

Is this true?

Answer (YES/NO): NO